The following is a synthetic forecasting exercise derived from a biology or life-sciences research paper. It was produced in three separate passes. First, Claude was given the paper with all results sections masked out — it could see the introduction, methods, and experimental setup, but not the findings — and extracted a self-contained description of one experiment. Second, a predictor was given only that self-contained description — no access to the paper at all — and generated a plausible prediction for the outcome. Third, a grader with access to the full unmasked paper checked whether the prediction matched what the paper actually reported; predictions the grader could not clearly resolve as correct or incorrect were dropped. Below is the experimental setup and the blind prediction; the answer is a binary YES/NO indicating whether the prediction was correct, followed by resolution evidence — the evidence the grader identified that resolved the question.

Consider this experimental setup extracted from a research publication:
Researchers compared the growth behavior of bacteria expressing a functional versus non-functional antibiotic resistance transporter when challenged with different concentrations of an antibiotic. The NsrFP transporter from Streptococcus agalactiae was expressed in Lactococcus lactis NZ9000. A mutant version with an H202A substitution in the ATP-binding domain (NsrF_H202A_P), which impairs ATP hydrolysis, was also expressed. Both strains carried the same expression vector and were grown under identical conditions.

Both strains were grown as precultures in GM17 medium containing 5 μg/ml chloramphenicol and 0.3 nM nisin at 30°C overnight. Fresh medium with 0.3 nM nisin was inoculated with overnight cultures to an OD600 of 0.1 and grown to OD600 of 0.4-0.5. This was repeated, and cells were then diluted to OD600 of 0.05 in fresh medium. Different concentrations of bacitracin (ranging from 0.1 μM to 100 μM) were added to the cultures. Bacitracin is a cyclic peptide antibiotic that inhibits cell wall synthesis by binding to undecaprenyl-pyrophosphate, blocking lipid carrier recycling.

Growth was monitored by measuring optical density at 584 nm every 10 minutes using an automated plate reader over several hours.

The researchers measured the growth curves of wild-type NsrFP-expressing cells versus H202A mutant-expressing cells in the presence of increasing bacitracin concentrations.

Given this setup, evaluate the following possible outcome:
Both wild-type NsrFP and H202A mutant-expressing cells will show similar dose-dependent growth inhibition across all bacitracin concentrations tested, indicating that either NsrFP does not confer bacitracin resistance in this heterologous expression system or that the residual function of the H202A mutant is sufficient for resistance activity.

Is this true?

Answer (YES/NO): NO